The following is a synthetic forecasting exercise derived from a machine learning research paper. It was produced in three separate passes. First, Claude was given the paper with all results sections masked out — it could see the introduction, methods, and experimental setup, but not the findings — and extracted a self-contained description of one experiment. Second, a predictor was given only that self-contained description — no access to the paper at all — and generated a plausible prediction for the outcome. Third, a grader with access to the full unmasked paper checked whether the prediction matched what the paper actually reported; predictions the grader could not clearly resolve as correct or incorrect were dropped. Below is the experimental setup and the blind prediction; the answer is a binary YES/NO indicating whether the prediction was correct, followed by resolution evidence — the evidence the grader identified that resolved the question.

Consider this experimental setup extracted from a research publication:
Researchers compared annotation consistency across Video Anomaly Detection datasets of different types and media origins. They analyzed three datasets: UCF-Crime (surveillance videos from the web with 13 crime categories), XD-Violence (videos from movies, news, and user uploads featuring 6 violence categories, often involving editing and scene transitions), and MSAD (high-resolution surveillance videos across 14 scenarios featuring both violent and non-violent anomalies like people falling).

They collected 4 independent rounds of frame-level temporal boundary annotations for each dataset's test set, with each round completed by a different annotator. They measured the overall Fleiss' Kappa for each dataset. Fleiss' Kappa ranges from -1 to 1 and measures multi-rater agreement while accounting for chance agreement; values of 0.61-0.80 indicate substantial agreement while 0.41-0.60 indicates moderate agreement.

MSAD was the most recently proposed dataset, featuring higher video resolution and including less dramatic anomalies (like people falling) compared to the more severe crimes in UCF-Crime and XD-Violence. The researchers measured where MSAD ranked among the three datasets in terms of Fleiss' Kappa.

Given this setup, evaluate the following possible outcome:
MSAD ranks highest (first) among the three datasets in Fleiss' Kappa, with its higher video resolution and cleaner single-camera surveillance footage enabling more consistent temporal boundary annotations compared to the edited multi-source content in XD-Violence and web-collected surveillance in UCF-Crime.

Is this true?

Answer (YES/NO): NO